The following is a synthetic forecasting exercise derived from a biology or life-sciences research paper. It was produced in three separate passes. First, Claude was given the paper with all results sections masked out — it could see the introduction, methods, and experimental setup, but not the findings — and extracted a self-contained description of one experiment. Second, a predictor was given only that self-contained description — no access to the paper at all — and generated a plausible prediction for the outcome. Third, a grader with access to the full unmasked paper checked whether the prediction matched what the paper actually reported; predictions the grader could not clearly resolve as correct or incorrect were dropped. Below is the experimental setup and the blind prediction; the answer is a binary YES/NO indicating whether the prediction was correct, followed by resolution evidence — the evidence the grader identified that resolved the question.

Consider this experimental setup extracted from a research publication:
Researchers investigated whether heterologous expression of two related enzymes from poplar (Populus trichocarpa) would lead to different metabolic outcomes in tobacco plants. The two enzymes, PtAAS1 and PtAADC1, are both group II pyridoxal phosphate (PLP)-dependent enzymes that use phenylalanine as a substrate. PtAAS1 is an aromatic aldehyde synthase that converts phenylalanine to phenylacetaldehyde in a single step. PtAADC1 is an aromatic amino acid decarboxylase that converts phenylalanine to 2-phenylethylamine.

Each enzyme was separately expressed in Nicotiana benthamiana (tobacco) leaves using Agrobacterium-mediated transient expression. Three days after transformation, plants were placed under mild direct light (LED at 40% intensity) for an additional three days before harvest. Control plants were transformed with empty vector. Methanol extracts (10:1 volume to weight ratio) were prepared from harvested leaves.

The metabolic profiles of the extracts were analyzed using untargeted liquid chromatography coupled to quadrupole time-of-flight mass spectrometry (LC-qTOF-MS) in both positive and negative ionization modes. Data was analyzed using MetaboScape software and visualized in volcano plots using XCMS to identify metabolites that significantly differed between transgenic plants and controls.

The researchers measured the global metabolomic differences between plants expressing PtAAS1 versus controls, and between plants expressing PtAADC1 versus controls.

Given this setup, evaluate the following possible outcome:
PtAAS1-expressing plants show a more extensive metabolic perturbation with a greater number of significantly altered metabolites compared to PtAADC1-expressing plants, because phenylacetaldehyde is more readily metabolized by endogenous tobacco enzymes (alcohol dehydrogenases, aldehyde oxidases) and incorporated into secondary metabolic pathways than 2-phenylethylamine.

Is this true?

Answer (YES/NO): YES